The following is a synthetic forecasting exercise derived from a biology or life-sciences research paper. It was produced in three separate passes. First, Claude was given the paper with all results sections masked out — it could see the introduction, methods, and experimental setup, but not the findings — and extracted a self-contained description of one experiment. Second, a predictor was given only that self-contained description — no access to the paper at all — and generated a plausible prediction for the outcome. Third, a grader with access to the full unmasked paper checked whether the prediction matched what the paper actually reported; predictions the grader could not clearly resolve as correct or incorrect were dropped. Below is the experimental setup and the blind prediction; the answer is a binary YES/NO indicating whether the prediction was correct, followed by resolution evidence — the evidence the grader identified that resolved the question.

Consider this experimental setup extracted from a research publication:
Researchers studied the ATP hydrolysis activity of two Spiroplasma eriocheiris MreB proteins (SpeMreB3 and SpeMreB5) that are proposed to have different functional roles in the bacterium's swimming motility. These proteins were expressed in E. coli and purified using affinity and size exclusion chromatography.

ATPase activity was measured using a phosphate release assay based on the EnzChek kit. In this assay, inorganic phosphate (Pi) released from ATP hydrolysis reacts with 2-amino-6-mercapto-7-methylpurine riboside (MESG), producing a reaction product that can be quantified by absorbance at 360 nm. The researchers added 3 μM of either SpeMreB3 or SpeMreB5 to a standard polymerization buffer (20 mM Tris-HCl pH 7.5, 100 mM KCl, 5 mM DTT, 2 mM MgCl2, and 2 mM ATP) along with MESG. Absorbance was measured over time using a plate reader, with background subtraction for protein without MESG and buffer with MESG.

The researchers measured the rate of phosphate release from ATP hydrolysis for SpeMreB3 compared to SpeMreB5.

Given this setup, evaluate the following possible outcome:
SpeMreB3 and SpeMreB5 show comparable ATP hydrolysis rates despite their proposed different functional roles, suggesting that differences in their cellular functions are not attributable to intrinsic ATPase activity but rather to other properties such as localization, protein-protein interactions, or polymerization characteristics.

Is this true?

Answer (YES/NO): NO